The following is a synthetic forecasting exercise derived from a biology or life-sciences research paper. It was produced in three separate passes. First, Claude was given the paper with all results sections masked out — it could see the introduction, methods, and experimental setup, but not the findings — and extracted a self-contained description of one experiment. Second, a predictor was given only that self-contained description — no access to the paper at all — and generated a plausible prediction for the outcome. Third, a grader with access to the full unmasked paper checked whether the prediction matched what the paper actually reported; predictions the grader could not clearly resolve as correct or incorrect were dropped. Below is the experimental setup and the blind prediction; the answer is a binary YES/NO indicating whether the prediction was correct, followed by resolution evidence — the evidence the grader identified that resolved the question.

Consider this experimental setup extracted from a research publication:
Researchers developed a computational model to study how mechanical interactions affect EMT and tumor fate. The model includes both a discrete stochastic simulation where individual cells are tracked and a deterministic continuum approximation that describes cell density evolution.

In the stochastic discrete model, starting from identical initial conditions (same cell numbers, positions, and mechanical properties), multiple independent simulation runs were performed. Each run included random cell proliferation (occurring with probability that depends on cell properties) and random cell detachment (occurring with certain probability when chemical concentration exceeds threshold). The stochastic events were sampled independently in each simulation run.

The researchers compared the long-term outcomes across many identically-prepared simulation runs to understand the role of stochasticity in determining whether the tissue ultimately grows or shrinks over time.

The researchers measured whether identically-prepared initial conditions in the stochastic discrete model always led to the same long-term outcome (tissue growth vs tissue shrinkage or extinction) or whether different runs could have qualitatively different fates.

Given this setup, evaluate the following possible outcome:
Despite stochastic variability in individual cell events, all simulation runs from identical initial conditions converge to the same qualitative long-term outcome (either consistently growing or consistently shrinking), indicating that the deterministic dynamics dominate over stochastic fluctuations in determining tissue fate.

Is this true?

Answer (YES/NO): NO